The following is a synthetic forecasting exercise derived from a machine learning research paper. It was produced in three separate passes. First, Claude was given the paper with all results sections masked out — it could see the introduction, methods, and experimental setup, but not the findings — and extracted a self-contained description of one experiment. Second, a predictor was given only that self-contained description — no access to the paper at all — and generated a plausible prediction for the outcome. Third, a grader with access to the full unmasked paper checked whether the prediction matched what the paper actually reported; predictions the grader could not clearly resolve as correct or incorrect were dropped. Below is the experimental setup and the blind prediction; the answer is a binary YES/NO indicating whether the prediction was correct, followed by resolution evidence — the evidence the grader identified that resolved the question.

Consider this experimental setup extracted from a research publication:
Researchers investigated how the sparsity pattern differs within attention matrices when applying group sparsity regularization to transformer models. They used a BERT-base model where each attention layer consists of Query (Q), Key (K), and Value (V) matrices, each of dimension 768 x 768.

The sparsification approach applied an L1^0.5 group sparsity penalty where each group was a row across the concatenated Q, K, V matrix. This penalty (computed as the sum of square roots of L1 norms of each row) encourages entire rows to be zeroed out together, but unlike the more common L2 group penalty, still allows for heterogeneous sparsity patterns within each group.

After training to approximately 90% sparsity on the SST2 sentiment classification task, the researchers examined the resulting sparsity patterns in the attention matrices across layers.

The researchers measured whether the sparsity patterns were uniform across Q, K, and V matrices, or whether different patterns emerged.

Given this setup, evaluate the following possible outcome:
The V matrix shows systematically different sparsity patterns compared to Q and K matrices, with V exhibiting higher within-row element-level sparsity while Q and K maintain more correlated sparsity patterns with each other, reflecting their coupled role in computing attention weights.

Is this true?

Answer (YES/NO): NO